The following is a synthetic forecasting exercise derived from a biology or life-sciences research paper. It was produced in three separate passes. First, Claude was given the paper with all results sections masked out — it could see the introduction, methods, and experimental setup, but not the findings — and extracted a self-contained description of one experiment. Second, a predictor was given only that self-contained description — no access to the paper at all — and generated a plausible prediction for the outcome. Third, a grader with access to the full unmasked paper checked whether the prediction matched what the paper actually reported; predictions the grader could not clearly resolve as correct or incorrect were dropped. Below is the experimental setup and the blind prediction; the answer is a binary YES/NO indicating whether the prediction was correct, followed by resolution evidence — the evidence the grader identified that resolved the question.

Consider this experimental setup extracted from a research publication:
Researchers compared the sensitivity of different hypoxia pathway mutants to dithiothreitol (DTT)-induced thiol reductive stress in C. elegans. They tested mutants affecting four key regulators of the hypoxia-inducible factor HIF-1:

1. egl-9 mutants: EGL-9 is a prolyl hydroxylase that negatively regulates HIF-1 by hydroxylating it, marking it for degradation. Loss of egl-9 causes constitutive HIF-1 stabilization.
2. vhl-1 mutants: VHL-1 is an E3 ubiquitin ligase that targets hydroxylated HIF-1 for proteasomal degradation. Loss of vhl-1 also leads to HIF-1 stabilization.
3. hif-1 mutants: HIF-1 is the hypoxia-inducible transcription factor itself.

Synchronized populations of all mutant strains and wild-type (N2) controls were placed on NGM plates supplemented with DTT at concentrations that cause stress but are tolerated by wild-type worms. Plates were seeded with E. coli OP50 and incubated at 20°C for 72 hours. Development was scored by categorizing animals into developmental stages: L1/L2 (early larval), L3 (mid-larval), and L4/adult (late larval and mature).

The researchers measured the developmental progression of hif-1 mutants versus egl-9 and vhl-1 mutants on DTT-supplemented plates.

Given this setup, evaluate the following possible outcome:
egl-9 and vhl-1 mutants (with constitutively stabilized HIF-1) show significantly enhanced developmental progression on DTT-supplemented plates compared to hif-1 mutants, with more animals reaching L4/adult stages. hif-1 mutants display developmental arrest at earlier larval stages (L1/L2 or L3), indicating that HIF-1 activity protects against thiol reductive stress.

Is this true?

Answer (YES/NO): YES